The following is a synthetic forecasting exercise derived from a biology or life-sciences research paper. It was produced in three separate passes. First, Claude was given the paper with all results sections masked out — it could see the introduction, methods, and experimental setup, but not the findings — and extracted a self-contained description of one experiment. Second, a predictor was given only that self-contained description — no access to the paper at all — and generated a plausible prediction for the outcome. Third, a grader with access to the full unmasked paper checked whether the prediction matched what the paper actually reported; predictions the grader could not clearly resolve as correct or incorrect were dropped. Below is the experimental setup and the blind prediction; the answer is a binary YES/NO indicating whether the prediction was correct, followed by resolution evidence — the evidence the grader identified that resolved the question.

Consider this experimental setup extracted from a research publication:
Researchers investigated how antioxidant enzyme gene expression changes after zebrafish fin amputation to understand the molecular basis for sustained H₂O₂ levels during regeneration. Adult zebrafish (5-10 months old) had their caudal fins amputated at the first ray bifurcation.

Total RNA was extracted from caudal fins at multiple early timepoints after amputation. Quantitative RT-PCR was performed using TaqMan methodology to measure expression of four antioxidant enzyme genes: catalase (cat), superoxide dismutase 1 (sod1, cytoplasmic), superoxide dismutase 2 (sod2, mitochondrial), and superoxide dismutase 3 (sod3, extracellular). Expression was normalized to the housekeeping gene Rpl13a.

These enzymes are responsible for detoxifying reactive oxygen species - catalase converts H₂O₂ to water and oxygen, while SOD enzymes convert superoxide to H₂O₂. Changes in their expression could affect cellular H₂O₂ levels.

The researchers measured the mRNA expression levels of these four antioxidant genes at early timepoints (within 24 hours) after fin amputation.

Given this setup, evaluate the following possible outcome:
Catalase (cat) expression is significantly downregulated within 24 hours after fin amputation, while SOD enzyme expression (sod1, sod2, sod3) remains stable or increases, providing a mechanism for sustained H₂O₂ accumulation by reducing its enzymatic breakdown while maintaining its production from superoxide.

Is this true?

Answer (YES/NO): NO